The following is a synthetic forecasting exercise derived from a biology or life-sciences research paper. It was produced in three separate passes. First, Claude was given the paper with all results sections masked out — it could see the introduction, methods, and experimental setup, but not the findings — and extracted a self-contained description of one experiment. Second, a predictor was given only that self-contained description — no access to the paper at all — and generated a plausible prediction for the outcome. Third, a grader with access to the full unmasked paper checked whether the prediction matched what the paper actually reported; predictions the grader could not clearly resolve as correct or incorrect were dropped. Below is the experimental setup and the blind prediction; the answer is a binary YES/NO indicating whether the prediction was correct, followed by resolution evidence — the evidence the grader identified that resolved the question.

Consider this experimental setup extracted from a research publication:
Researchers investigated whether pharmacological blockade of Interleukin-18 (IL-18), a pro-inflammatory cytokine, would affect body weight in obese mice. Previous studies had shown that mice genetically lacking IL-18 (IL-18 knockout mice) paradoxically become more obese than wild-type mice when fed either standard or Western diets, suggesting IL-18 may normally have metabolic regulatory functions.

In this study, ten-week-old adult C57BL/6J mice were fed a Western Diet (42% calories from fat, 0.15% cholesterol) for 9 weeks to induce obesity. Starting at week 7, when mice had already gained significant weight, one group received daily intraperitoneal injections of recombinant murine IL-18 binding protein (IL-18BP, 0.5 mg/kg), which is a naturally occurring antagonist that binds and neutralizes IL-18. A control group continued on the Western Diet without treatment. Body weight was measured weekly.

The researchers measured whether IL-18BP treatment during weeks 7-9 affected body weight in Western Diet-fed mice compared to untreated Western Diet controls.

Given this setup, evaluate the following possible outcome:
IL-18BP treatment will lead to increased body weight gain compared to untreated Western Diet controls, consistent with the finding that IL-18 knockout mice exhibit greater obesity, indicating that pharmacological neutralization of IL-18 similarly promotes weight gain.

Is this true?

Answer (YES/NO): NO